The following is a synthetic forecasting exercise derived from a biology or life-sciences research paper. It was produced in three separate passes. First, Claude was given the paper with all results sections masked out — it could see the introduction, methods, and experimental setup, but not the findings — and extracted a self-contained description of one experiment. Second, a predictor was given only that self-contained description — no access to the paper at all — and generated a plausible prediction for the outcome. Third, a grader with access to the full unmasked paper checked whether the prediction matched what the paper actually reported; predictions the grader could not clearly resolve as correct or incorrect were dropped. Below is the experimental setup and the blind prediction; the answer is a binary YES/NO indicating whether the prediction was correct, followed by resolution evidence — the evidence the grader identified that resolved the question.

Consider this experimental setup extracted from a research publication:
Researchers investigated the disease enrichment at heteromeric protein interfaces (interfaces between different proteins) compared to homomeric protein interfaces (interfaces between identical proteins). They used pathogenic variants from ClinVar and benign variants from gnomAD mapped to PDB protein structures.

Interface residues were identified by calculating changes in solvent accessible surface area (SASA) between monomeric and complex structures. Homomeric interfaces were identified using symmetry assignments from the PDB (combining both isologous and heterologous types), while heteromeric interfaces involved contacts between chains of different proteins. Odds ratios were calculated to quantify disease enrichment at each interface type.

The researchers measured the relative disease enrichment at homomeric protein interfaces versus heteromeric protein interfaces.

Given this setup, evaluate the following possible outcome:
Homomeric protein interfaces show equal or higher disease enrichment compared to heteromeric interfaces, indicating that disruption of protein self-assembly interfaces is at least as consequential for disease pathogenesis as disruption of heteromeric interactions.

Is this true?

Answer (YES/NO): YES